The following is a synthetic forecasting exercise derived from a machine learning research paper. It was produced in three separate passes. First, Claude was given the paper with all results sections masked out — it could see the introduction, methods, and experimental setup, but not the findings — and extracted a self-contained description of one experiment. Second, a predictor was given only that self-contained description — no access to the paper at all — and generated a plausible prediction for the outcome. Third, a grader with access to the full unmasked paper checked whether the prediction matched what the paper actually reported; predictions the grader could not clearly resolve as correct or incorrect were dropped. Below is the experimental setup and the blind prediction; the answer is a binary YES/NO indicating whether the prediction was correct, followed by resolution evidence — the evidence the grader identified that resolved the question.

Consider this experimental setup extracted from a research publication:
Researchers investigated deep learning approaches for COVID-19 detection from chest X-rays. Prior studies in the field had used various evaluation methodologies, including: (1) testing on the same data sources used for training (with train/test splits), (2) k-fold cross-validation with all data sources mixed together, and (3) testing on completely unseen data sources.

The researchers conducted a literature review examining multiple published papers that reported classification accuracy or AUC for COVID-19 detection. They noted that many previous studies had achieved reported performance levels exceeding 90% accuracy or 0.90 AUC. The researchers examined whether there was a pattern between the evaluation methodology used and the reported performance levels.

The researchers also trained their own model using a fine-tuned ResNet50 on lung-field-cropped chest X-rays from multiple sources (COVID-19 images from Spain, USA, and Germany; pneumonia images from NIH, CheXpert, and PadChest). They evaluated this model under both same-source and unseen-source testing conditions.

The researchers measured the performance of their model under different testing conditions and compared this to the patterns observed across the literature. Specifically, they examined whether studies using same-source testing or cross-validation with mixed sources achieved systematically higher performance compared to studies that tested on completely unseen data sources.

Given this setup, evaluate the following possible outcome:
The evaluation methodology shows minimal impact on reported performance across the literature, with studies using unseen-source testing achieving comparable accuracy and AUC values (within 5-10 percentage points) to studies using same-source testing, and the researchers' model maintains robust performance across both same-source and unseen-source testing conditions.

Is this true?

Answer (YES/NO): NO